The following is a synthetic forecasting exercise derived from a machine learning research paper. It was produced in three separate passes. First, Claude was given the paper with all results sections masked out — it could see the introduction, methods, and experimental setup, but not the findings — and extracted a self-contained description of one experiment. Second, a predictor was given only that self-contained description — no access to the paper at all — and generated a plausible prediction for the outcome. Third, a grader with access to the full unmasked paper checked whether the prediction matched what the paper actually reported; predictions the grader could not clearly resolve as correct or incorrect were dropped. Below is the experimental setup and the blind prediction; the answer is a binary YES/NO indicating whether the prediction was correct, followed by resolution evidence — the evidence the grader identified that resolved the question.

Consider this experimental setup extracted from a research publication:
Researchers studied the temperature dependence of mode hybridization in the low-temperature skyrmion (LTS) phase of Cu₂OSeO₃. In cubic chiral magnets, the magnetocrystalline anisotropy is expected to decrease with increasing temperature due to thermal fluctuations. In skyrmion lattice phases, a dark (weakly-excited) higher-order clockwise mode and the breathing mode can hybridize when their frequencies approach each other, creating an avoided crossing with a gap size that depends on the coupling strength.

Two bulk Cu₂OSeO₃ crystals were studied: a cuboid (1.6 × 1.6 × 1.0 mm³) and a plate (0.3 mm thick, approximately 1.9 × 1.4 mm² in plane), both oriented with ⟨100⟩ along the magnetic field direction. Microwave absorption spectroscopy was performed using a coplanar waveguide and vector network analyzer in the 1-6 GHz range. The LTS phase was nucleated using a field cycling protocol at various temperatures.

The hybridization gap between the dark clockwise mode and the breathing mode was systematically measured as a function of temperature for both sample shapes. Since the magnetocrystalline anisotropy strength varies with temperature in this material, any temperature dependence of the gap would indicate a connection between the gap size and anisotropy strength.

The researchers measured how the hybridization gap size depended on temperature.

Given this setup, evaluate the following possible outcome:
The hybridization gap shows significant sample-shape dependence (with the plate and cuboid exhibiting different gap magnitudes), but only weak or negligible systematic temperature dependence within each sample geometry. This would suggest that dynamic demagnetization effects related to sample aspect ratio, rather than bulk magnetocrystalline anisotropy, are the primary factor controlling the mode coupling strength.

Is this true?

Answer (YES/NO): NO